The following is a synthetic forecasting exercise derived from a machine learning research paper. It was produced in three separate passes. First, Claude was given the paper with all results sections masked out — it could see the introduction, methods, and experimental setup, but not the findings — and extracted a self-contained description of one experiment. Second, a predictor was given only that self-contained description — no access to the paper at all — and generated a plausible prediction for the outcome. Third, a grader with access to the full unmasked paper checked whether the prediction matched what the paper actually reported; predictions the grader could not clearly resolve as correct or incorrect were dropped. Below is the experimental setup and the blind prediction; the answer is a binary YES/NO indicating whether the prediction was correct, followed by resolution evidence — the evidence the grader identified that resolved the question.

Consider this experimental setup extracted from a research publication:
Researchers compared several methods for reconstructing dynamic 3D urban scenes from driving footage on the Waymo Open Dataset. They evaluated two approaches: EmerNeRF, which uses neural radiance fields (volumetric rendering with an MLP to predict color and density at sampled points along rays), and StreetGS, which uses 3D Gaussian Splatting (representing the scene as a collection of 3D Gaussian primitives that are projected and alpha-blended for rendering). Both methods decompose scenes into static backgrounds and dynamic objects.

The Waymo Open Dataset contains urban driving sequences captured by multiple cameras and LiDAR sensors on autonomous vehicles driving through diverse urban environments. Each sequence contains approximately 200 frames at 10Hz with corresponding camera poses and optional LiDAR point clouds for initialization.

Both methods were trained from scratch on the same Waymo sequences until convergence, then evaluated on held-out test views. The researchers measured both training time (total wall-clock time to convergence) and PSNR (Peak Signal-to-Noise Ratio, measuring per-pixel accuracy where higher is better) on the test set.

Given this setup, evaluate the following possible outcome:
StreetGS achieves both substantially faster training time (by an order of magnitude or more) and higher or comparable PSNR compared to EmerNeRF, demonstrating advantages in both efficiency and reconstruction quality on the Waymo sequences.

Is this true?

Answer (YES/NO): NO